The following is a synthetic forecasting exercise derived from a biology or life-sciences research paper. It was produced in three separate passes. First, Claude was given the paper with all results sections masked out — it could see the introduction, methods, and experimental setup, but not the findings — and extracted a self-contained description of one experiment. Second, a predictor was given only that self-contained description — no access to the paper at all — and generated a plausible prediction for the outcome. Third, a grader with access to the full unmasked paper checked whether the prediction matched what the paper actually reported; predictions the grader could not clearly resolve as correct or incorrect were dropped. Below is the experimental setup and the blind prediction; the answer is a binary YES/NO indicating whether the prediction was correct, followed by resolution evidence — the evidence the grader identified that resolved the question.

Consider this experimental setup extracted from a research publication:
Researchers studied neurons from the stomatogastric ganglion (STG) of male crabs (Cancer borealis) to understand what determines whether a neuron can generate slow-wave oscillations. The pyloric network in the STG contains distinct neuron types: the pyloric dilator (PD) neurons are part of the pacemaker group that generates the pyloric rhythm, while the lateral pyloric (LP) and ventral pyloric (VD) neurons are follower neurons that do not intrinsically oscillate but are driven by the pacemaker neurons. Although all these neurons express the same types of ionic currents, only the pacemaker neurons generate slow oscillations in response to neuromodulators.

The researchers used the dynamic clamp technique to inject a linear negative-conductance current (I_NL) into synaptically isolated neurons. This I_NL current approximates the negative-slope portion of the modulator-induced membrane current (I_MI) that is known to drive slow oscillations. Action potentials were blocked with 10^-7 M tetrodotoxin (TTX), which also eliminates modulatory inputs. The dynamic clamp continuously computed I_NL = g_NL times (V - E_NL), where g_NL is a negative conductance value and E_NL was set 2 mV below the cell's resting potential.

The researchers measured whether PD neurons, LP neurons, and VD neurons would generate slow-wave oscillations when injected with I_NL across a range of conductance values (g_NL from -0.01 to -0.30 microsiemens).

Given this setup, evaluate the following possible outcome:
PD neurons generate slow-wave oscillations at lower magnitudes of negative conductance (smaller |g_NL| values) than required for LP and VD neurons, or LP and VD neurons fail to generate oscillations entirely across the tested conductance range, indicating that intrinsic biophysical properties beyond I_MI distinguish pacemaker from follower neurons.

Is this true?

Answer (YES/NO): YES